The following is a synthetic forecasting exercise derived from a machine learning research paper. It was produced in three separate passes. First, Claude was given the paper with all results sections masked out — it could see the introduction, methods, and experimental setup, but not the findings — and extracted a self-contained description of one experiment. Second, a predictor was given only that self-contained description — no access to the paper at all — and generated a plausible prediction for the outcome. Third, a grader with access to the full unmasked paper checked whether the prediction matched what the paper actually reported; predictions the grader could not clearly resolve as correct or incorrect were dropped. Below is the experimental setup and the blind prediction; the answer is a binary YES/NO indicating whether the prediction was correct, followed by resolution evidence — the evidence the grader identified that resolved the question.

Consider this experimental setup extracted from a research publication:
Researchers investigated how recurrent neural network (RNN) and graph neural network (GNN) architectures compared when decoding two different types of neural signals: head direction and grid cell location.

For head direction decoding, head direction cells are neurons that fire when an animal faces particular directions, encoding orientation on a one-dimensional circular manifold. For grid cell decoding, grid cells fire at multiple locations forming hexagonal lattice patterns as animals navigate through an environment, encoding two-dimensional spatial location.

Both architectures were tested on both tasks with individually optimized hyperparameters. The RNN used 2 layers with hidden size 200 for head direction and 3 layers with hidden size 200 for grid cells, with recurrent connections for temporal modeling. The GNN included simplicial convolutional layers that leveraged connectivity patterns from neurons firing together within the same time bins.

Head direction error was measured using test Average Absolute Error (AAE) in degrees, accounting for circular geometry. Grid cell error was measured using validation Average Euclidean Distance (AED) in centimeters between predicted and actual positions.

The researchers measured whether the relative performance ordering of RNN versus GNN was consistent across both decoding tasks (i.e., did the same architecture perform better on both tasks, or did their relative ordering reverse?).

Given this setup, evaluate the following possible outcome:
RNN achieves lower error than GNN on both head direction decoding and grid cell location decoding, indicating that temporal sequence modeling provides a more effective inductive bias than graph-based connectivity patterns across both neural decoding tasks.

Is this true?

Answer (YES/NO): YES